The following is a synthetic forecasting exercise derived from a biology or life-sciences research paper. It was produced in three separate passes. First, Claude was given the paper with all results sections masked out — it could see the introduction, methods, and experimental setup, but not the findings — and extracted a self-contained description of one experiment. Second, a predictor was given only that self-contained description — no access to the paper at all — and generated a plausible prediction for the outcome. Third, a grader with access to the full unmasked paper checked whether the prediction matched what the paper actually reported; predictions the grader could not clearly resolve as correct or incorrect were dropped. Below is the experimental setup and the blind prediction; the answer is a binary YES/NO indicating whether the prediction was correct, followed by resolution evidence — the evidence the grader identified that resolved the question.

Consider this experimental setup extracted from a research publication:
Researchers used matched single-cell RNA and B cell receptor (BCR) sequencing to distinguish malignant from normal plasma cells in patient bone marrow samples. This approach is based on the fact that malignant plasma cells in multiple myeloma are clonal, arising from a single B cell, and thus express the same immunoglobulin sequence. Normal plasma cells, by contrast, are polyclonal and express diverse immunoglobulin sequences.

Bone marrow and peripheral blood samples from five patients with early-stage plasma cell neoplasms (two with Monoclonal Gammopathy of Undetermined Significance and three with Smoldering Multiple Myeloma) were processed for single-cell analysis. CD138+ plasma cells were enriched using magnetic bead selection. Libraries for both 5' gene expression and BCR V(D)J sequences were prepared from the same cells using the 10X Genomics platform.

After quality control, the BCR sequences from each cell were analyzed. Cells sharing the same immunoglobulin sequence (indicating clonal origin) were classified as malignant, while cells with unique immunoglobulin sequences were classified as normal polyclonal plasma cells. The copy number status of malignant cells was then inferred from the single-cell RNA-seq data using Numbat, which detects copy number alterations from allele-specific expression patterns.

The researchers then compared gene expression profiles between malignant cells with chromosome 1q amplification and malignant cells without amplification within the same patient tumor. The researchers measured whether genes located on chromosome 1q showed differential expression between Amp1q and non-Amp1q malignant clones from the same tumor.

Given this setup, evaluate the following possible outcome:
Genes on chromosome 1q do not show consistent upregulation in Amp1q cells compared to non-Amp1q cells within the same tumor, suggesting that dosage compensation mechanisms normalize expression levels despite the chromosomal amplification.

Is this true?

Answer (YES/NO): NO